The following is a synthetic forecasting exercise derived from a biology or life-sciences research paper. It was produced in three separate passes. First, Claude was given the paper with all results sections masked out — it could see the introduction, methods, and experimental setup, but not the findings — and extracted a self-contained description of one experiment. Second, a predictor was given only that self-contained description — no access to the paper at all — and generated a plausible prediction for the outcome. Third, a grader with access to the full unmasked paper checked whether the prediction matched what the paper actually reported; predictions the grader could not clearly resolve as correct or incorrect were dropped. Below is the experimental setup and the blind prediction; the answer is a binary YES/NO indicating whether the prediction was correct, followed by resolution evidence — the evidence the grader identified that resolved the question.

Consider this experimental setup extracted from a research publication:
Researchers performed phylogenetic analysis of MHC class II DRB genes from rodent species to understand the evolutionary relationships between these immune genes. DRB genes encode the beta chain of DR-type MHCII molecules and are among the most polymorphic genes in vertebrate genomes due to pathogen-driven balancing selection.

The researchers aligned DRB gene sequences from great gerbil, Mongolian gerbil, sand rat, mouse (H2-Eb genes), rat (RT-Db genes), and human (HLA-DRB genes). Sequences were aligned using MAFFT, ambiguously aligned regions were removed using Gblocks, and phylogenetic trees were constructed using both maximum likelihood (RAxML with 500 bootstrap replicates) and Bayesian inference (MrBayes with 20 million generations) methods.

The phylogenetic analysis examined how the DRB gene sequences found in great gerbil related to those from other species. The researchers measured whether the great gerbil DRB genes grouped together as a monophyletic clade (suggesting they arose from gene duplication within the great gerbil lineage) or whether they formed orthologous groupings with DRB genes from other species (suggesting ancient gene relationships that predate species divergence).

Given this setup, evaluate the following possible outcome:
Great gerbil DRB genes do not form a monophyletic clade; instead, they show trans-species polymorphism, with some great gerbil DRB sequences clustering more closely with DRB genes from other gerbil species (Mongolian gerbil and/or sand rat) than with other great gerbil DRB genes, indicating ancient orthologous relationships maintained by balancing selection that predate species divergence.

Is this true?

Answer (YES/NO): YES